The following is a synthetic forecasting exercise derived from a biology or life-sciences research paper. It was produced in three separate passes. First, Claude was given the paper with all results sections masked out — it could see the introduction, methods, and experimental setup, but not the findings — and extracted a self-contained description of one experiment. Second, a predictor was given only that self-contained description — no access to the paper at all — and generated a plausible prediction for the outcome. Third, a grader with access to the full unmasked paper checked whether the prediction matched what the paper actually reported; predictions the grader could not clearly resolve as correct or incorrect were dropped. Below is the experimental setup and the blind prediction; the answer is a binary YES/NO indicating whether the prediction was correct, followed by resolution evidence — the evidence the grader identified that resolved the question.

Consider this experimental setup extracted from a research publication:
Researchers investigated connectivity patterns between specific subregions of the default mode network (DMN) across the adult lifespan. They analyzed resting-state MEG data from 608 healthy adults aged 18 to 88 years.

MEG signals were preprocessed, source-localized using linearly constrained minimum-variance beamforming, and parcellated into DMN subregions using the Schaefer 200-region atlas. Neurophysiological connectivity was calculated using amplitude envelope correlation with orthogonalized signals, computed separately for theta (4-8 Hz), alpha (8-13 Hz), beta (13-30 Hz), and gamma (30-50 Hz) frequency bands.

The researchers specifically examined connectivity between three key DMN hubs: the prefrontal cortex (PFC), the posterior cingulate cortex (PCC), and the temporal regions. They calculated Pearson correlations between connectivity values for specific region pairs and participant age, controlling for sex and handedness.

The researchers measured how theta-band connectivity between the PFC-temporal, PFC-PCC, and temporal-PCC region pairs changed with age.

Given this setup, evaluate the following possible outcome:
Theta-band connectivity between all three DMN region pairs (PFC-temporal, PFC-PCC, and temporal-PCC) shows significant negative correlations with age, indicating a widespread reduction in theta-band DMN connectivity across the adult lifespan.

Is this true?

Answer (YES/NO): NO